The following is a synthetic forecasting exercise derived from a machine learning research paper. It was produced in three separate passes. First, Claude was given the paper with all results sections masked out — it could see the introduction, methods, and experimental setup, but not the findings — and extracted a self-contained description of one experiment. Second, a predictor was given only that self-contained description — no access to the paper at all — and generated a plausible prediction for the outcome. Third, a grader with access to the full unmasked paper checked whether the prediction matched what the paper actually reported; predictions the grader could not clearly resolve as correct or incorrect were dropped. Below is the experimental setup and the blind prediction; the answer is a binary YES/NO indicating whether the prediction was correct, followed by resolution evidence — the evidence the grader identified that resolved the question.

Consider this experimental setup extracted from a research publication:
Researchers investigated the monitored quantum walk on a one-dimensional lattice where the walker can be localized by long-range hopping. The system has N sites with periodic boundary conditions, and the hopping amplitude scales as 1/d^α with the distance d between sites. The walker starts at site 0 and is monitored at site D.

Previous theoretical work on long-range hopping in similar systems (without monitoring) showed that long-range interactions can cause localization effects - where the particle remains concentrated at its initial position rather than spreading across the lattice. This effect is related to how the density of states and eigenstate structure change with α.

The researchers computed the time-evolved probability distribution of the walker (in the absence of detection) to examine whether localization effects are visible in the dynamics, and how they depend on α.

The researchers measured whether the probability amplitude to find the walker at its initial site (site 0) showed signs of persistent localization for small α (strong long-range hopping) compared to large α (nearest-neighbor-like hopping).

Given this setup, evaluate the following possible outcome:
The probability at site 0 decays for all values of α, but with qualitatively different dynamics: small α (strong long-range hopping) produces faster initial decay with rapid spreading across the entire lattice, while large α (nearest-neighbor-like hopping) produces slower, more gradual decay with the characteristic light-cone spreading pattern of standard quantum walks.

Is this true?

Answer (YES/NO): NO